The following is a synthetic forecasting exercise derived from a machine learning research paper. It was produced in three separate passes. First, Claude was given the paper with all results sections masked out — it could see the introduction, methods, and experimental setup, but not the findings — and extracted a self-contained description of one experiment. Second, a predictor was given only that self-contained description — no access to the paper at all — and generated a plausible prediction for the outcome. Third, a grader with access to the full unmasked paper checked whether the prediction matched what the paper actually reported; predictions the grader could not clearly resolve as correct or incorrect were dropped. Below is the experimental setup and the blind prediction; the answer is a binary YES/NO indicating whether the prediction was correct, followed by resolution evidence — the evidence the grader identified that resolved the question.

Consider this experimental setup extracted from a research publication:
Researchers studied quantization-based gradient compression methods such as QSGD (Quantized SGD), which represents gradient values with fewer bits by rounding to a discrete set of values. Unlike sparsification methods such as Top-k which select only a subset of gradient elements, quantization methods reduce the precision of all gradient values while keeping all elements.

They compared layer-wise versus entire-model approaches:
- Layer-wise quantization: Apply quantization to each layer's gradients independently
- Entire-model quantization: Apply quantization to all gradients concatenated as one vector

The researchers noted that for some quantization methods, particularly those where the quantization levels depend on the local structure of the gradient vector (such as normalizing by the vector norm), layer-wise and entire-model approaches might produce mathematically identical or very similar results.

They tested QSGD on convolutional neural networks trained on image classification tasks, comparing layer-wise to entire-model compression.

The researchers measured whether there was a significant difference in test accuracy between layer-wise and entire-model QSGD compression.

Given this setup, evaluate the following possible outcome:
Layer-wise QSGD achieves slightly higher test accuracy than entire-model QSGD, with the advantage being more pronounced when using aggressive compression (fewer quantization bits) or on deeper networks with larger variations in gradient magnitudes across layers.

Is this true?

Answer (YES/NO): NO